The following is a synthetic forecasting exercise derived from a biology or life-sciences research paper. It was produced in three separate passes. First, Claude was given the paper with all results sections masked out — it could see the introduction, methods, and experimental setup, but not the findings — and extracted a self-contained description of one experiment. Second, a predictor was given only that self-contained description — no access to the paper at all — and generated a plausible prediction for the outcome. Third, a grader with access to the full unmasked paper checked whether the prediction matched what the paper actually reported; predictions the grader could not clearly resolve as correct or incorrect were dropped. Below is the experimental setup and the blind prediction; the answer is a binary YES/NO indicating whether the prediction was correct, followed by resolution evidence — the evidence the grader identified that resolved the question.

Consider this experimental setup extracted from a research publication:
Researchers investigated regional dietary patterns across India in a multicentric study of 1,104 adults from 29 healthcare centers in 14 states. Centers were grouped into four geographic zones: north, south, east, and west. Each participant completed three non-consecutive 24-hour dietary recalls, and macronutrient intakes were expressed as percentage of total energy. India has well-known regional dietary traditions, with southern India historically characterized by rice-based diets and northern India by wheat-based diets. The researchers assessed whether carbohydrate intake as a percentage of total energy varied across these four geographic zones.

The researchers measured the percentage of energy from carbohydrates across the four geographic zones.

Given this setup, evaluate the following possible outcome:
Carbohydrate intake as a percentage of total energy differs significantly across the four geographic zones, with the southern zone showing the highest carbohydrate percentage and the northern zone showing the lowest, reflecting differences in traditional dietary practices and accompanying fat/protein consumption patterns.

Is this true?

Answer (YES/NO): NO